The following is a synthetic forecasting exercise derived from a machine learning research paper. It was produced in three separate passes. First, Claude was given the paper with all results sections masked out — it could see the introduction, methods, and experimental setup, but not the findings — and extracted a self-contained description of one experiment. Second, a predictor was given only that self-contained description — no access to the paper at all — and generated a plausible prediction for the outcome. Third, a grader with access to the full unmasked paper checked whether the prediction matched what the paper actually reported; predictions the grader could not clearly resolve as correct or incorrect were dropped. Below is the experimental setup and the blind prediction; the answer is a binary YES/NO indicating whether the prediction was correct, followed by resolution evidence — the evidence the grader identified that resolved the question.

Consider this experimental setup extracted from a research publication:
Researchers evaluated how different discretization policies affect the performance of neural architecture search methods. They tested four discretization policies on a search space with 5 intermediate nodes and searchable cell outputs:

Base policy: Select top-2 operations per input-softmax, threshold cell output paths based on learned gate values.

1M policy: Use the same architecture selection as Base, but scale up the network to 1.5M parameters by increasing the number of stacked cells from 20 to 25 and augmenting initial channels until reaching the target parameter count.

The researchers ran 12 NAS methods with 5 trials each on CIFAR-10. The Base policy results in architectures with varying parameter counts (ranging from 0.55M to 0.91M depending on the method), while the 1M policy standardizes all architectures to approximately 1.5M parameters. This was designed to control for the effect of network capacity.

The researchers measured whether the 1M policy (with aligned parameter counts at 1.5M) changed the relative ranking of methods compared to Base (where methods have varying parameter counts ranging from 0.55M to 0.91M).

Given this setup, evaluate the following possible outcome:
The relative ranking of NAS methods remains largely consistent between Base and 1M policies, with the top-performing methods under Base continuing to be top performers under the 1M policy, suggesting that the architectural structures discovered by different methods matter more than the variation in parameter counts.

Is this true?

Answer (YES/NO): YES